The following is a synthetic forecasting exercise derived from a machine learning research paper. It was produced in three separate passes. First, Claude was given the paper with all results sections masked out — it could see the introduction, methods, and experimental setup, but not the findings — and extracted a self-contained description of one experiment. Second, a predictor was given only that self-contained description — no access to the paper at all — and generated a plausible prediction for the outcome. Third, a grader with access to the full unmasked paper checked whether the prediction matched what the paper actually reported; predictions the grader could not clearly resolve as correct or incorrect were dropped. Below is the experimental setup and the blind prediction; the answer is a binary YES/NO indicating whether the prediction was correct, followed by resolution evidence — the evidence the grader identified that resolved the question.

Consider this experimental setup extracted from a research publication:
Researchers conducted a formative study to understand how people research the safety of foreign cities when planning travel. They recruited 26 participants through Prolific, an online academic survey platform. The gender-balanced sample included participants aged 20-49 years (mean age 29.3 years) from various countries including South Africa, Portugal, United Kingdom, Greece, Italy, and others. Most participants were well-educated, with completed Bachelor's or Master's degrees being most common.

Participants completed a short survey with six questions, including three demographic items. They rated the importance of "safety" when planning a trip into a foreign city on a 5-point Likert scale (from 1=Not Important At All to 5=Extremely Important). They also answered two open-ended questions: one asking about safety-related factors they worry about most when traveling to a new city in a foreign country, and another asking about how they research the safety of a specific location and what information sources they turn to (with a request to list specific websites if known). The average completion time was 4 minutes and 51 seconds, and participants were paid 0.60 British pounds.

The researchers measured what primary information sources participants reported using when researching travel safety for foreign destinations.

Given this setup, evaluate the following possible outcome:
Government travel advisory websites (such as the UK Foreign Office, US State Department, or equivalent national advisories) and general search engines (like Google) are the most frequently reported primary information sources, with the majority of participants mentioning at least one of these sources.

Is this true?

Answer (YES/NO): NO